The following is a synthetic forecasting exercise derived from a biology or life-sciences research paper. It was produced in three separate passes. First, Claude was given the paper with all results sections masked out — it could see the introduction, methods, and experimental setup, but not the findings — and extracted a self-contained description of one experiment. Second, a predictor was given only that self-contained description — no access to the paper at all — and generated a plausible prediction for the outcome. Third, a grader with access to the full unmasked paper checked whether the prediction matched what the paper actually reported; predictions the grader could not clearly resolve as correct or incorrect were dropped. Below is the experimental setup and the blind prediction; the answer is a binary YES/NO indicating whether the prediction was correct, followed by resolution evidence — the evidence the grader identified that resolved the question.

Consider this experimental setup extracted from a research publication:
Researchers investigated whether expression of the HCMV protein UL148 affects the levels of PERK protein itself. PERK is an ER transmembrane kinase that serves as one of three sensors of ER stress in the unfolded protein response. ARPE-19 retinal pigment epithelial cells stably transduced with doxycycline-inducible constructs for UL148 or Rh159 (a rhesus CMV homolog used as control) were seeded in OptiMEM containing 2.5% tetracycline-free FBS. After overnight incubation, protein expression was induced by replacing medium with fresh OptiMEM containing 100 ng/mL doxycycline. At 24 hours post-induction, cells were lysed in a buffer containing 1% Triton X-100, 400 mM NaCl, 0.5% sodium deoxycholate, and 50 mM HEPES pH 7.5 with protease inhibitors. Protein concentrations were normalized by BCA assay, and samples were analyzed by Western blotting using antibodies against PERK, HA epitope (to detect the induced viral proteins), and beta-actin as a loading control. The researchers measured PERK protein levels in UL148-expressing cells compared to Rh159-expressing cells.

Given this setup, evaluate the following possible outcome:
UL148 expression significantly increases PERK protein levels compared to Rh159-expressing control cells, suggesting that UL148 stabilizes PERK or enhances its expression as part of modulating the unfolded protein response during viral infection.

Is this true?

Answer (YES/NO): YES